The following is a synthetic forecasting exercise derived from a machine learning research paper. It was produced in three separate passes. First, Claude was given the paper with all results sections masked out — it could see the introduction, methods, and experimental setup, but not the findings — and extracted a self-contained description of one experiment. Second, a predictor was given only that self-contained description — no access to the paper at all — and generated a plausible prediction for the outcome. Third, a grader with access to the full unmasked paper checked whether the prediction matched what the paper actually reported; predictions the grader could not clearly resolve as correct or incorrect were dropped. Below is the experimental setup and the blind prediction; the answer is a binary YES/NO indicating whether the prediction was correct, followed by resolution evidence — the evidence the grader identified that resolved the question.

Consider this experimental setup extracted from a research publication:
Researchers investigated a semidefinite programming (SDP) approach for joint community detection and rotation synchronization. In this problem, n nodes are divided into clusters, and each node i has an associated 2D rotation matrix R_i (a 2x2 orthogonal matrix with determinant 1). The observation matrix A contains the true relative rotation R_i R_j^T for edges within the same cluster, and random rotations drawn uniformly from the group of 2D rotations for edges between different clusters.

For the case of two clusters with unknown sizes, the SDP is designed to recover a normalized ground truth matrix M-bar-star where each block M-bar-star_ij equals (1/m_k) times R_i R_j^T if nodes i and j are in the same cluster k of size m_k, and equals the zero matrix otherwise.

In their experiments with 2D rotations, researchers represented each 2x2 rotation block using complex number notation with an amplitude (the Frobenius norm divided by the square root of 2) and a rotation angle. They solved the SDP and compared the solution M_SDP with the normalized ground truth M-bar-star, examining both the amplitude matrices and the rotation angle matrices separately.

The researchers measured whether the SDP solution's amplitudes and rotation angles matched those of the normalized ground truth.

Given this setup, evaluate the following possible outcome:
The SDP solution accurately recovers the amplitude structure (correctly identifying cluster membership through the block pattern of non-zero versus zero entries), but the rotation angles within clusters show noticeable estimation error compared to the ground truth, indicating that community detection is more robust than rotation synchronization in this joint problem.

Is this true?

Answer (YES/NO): NO